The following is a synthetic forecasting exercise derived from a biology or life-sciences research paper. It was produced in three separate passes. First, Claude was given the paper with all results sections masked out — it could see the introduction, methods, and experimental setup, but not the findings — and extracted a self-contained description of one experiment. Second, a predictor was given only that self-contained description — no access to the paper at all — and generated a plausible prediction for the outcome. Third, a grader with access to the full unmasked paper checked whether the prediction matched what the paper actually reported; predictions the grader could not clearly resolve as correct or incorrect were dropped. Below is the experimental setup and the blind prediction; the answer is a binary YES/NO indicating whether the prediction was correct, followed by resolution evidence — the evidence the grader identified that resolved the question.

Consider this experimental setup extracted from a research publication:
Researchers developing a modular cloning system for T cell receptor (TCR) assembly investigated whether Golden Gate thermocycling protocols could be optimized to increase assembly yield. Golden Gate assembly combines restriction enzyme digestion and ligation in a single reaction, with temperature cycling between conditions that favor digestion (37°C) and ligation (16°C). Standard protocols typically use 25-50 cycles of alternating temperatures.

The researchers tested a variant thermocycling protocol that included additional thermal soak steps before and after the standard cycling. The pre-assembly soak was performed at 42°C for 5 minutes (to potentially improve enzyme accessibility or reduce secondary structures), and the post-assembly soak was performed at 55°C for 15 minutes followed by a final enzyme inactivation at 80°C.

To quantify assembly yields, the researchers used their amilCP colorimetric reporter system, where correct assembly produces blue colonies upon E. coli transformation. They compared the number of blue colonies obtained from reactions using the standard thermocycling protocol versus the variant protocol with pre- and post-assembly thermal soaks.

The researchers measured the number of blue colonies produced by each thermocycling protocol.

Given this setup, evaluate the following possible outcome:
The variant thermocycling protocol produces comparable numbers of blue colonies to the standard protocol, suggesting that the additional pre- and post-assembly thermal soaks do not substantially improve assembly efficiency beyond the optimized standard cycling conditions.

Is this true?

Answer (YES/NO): NO